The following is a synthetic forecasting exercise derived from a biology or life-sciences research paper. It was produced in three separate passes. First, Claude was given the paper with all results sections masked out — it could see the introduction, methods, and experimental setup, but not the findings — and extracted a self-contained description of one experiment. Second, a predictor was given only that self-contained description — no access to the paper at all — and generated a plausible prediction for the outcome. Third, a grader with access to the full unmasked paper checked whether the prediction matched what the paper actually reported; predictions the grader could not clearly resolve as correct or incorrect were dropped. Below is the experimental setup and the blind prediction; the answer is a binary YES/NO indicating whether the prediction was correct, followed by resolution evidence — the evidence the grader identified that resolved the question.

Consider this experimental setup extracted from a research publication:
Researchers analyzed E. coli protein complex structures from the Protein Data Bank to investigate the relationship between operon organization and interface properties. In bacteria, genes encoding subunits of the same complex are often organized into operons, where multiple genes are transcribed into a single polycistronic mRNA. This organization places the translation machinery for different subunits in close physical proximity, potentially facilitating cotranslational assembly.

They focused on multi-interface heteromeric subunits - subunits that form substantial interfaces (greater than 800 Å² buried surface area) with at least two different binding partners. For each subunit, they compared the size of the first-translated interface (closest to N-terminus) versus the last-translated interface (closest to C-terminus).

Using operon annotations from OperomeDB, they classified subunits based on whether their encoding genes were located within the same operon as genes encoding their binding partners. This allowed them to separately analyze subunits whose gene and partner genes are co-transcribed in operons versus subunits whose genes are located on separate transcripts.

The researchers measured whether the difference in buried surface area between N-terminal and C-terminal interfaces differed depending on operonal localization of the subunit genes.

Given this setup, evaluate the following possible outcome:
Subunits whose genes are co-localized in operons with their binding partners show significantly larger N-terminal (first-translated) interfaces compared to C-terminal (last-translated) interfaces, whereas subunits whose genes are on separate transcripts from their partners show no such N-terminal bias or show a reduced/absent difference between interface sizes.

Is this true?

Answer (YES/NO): YES